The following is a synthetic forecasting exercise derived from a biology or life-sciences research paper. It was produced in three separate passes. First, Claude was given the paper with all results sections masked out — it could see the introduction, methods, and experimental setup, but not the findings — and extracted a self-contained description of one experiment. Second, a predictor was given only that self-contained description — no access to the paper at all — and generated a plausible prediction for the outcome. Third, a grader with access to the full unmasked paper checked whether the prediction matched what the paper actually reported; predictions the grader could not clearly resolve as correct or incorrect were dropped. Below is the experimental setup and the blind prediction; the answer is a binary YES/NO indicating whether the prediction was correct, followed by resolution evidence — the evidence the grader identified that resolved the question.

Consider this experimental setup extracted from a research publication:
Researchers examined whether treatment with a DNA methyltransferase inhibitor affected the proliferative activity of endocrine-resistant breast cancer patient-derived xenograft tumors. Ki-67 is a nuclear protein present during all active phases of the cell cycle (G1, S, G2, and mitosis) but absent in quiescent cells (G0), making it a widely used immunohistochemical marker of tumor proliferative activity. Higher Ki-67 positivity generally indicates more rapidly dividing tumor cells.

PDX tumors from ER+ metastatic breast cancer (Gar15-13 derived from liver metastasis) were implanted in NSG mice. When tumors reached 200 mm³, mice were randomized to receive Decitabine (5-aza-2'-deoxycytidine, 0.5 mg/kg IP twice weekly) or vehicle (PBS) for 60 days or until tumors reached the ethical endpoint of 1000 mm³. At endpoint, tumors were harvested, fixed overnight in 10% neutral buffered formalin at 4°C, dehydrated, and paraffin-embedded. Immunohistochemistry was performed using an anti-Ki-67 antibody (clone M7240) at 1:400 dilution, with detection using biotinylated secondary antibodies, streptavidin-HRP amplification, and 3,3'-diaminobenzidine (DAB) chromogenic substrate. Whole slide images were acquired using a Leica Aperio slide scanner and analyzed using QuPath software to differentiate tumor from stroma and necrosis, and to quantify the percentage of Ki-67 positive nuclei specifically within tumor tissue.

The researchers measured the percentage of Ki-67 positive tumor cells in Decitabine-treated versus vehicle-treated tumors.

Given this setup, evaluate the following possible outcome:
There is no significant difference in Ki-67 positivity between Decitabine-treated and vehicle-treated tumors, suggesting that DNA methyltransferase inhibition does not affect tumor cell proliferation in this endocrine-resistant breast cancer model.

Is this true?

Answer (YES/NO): NO